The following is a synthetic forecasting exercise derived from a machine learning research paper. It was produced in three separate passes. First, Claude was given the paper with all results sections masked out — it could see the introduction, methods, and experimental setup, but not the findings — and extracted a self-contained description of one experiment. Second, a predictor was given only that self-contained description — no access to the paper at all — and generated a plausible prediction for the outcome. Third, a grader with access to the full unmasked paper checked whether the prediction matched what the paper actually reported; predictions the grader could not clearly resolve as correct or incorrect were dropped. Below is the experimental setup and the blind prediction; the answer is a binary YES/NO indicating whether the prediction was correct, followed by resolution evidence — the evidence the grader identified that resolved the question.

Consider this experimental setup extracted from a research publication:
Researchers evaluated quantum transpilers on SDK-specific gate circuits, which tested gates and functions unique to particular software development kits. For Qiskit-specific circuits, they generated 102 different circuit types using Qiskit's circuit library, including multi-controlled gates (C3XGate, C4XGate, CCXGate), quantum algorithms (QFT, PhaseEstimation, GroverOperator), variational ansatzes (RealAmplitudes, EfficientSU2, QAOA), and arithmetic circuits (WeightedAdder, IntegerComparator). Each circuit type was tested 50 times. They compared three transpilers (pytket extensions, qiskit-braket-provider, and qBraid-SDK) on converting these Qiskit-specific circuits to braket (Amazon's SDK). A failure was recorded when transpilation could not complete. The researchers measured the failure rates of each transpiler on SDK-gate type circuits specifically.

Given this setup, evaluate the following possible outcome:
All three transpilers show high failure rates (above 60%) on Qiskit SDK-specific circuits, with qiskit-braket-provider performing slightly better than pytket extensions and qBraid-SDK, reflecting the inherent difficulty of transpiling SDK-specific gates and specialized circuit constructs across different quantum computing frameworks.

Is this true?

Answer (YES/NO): NO